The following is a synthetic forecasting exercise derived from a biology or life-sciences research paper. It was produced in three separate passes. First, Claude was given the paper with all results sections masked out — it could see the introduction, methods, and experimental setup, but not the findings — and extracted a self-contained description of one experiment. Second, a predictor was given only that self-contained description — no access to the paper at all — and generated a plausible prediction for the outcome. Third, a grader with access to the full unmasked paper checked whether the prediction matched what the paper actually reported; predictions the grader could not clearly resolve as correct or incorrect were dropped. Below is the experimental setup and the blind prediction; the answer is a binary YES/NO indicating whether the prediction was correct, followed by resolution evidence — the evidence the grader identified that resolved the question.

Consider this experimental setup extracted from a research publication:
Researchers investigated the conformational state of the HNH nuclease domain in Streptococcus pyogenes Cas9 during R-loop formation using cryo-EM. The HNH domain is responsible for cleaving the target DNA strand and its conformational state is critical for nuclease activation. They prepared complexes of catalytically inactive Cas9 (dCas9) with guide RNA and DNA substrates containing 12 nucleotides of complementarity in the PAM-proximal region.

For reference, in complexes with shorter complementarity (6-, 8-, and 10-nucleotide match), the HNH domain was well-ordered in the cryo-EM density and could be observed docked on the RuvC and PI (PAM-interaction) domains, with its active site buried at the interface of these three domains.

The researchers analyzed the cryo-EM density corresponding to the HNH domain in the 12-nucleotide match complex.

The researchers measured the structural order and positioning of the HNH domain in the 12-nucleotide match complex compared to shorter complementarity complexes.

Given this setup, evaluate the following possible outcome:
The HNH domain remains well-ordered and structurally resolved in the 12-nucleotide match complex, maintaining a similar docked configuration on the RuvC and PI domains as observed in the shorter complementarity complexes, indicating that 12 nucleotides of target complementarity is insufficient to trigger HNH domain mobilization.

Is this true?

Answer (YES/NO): NO